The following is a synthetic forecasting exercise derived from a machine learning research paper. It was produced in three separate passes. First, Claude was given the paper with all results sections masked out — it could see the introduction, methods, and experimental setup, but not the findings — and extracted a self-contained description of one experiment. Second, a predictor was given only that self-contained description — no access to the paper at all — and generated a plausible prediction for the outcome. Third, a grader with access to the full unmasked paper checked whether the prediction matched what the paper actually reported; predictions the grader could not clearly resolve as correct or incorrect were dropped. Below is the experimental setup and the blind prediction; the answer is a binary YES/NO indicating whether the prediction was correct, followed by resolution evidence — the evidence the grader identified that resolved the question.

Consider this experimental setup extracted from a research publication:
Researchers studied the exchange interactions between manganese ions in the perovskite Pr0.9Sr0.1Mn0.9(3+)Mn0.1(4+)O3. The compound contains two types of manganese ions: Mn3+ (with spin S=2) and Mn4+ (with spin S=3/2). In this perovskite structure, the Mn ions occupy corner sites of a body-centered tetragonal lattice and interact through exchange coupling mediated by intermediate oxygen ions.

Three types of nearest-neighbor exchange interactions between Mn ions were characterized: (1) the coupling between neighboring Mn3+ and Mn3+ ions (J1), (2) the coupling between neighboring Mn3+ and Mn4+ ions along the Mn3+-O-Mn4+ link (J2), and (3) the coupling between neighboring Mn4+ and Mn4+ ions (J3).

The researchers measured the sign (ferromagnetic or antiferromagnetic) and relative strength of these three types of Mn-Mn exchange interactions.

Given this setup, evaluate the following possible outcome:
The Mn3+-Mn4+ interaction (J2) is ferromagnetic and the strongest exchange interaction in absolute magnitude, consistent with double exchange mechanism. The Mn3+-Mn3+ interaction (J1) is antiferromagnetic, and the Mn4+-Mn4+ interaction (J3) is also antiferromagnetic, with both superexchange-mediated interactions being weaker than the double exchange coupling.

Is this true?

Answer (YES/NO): NO